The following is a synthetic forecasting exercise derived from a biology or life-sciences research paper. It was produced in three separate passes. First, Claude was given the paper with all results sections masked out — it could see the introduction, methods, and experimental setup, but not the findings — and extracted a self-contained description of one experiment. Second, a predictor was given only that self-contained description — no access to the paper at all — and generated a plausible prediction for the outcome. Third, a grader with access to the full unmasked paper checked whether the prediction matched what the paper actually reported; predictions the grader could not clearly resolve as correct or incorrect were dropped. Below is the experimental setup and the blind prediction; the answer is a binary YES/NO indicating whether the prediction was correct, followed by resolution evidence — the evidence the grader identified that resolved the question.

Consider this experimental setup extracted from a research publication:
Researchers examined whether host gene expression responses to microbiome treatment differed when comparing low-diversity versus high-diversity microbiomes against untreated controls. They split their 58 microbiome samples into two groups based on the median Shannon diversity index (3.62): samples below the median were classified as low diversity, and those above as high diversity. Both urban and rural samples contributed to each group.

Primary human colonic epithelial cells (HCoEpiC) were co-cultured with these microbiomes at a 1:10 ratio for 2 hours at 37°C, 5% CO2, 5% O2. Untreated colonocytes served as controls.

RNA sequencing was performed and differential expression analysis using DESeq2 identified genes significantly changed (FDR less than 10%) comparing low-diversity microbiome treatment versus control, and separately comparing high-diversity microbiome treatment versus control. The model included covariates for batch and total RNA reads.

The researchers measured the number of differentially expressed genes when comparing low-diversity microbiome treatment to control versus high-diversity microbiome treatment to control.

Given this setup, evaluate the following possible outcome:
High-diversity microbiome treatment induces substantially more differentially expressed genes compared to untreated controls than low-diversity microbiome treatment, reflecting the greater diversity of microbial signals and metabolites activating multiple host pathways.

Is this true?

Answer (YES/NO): YES